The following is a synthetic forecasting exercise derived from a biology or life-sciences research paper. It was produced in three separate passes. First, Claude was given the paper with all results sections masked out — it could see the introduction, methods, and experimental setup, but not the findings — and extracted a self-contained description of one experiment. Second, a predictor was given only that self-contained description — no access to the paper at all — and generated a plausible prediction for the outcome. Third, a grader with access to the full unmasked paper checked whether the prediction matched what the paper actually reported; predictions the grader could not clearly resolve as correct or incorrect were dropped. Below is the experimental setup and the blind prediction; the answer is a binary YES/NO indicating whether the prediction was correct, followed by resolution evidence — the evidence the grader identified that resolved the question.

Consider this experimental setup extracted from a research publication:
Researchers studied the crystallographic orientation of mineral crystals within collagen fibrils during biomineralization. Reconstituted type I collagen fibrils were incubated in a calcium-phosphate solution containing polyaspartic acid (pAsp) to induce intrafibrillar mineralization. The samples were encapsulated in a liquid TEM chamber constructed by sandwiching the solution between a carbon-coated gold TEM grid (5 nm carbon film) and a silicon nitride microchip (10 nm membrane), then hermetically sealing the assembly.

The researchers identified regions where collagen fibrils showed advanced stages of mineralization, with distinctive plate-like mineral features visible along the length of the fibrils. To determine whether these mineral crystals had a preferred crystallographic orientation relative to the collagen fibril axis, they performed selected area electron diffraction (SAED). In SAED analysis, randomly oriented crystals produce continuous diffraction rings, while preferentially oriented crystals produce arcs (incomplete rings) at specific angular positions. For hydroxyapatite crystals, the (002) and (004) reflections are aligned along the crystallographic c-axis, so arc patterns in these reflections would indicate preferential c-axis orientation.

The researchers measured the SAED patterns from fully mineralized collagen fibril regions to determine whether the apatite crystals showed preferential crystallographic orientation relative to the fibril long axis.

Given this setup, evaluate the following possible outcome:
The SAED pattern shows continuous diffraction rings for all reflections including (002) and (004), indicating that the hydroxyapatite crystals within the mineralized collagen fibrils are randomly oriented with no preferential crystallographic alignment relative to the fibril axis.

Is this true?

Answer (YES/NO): NO